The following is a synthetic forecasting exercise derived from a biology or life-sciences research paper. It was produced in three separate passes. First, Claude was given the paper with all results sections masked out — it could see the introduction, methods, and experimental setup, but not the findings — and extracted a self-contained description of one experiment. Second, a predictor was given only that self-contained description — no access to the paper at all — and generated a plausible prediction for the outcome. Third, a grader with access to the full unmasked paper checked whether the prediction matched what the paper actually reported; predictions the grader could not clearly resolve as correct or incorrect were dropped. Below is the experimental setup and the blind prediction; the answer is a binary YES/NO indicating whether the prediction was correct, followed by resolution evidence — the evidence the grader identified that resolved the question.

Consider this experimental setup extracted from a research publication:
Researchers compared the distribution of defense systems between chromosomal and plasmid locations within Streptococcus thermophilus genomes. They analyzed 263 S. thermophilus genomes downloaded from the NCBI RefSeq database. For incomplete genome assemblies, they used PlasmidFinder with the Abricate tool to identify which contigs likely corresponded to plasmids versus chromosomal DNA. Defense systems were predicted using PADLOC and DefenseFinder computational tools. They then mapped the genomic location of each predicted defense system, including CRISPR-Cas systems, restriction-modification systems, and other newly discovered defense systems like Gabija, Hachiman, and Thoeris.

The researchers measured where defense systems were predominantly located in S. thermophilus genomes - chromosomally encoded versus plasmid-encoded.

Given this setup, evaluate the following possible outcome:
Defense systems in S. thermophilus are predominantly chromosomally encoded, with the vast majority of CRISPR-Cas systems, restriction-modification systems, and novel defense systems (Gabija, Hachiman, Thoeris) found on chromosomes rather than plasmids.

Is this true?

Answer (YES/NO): YES